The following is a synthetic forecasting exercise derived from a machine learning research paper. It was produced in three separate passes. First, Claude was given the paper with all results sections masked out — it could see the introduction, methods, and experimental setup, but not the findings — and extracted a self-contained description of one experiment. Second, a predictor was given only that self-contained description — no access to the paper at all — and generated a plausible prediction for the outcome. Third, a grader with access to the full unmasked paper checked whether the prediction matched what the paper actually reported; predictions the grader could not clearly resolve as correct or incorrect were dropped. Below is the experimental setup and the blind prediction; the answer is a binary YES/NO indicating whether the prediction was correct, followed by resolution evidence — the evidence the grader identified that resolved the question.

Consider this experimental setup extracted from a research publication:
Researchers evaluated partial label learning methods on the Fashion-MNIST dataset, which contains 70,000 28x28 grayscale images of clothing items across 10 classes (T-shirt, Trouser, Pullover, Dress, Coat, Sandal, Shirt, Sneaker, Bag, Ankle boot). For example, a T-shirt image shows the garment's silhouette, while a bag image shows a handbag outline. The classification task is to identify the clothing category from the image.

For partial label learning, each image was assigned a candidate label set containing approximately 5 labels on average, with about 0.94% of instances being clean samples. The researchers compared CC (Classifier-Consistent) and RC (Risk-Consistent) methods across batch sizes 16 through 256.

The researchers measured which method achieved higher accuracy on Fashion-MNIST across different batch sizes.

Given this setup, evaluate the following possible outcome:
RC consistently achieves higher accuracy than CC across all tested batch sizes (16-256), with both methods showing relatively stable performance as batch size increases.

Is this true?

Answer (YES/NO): NO